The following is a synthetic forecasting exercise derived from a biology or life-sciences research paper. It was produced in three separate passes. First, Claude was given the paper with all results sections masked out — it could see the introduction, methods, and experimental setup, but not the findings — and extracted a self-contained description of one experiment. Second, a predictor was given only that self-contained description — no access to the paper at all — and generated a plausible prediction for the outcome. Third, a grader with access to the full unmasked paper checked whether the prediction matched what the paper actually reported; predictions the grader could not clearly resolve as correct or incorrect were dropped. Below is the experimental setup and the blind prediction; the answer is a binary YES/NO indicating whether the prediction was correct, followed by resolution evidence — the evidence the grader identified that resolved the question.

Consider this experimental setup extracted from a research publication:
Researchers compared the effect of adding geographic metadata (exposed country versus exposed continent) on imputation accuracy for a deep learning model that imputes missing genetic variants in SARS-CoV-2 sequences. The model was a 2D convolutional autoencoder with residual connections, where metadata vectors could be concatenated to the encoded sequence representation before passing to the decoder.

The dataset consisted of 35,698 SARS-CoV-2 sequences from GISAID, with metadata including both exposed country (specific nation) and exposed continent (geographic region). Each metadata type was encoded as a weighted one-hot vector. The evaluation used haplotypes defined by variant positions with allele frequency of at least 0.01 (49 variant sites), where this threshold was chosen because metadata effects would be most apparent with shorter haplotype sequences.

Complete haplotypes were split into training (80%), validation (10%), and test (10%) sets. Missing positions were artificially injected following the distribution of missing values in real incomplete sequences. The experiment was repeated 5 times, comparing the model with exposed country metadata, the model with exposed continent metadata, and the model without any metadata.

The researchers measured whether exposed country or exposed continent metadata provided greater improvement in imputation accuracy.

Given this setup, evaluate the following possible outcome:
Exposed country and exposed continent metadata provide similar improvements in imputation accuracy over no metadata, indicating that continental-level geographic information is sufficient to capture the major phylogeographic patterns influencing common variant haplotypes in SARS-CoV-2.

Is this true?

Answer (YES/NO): NO